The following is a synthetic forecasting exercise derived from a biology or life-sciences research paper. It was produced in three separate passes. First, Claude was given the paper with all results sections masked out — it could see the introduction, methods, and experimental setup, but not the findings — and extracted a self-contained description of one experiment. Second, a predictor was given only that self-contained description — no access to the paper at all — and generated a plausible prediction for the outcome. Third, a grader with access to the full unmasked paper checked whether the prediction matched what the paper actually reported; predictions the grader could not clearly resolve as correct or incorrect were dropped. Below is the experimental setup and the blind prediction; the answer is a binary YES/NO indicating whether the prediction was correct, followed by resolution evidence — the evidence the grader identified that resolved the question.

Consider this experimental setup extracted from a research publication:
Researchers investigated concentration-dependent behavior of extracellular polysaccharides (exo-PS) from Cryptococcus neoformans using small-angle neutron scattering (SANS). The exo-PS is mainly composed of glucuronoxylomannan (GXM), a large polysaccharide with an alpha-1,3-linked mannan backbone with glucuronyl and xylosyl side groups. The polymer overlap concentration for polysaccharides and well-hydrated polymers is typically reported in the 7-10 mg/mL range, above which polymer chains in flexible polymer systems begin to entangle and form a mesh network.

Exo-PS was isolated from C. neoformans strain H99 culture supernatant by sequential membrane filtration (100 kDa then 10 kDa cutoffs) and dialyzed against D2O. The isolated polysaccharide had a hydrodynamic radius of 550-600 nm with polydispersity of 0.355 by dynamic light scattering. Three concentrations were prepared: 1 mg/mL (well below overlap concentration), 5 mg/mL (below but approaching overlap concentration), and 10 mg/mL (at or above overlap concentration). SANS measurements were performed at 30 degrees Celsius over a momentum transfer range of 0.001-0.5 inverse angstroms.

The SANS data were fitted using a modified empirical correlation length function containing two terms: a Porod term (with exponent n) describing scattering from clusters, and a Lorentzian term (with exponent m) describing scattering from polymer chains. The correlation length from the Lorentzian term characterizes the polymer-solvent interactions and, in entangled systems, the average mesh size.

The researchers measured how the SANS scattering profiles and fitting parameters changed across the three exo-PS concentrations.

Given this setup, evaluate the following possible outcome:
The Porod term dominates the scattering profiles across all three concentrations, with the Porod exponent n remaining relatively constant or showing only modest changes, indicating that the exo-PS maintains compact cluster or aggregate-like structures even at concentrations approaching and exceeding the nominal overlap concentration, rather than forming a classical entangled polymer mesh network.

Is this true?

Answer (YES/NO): YES